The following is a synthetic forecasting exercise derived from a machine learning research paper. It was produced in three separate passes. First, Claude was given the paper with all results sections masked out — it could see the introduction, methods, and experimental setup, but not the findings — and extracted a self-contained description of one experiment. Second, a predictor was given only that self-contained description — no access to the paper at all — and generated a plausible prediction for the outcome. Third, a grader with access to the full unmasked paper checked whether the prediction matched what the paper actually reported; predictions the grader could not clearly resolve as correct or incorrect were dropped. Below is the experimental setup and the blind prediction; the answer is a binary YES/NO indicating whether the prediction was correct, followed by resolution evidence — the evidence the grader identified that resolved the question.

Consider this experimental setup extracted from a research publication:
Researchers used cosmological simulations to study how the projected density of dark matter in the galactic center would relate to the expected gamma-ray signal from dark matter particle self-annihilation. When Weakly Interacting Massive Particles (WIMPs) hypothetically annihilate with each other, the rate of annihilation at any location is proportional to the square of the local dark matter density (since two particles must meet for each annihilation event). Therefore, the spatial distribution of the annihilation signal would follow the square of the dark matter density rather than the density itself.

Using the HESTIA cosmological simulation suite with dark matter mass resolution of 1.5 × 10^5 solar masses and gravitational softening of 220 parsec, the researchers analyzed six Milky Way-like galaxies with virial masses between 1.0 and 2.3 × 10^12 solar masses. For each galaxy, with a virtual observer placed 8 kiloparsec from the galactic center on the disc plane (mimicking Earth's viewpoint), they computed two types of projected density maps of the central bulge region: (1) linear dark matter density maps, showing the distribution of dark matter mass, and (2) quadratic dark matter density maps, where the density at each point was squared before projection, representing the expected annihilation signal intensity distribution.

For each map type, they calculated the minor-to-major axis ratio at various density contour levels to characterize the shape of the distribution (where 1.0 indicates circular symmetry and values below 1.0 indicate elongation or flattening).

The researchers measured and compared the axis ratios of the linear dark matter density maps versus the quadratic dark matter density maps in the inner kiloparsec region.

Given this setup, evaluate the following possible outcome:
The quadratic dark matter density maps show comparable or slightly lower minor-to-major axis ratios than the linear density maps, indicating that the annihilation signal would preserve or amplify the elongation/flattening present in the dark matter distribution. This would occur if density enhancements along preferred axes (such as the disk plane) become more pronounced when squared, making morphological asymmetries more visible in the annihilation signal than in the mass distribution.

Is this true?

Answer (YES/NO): YES